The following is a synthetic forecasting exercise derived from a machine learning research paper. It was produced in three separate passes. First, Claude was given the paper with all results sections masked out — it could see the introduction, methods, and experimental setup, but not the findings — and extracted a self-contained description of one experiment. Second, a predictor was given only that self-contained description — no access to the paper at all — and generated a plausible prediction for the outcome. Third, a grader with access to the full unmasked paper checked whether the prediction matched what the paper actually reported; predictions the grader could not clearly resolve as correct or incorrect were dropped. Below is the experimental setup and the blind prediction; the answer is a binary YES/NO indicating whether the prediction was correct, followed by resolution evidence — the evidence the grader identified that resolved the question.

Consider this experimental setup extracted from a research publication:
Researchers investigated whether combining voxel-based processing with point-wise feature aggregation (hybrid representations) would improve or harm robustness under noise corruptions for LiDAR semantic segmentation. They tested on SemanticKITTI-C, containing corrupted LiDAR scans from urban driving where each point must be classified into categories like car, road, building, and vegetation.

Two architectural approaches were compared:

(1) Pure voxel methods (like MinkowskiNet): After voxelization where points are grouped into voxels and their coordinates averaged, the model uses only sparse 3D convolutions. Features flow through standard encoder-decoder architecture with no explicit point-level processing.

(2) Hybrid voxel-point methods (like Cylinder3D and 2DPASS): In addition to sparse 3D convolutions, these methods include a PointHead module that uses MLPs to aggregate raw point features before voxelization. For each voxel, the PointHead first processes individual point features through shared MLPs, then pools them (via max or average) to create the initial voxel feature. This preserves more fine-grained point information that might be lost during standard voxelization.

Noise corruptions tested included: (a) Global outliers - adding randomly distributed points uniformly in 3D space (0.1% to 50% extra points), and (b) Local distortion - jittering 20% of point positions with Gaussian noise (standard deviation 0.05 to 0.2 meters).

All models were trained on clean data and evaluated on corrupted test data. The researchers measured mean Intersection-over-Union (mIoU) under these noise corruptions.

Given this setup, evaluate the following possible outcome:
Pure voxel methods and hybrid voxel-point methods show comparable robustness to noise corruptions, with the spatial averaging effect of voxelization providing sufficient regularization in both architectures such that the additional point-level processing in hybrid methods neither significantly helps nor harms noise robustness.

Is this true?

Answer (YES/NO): NO